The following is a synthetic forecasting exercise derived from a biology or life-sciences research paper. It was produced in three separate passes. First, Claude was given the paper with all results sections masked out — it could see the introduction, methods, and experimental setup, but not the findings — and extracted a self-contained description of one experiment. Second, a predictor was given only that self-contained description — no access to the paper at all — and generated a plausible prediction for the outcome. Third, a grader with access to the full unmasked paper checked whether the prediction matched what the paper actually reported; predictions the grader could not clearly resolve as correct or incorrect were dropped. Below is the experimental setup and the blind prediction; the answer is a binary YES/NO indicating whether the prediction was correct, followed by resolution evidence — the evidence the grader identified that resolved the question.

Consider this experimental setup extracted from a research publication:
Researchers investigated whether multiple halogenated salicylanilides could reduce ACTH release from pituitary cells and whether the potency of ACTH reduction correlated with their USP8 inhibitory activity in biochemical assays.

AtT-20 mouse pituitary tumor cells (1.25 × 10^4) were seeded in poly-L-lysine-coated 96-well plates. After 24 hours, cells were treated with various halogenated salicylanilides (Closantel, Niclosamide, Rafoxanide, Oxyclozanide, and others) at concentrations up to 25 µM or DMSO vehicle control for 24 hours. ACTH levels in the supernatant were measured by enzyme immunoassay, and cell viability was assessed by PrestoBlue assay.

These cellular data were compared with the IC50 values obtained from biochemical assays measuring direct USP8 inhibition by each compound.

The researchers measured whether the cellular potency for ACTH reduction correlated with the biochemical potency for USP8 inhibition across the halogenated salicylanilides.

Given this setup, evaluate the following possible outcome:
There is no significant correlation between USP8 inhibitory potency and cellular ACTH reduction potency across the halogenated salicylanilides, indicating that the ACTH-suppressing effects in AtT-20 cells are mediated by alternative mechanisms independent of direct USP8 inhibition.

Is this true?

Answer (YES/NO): NO